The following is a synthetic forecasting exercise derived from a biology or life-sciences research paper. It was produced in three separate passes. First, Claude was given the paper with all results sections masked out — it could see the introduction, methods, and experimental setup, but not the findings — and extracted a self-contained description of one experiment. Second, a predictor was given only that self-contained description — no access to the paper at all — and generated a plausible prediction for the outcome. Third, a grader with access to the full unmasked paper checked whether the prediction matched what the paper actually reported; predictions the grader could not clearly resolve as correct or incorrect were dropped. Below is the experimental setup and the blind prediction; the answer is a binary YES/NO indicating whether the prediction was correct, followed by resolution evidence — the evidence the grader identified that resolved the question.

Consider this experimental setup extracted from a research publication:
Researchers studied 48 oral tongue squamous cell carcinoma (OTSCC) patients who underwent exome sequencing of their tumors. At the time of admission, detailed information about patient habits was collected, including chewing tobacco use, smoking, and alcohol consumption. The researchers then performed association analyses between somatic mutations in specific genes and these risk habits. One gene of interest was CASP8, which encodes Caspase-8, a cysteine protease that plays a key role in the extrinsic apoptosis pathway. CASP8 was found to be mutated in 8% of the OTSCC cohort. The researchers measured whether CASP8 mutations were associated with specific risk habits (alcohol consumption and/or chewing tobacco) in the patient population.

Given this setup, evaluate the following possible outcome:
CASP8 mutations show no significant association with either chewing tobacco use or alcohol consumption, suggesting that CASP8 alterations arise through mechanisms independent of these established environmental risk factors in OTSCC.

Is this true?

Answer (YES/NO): NO